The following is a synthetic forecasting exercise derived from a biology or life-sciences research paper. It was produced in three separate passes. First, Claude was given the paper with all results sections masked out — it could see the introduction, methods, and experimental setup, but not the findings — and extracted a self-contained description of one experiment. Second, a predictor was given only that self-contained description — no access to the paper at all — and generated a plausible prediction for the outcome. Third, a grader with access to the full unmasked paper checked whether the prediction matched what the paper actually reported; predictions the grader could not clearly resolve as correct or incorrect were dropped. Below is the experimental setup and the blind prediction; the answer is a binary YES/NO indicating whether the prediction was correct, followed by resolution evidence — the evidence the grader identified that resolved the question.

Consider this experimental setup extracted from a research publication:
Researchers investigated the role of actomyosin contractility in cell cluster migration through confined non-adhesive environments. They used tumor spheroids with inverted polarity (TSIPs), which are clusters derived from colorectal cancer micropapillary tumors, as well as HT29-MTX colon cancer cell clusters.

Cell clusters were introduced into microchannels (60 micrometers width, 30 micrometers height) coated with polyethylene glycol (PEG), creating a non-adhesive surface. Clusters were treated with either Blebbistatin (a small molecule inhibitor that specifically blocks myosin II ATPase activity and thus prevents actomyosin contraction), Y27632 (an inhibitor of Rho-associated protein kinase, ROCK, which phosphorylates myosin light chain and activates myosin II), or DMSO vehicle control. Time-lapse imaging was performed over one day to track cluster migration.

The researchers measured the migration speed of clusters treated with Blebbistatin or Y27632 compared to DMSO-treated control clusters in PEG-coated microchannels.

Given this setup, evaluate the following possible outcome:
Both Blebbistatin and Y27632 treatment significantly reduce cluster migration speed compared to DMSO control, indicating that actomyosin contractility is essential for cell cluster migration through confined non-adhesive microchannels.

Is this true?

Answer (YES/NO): YES